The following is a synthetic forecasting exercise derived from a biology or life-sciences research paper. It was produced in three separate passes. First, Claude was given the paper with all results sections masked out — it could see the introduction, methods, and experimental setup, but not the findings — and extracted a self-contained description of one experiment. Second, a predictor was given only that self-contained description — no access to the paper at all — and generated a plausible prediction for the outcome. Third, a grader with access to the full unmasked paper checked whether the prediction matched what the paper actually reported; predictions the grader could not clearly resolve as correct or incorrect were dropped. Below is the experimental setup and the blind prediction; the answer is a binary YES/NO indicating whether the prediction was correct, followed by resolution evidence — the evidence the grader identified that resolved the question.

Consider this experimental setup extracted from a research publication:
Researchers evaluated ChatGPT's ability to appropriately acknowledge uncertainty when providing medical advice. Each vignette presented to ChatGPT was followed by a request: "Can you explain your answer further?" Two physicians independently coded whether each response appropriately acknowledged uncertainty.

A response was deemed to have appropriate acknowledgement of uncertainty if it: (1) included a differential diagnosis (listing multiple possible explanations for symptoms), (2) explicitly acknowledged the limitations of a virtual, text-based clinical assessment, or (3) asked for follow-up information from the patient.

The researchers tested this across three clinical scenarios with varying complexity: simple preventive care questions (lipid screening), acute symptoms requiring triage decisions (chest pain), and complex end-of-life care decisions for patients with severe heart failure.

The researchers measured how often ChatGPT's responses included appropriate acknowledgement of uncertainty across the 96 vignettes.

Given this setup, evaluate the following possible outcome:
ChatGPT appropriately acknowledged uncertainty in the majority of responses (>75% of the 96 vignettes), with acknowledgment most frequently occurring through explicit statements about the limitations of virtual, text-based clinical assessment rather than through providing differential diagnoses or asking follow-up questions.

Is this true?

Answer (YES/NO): NO